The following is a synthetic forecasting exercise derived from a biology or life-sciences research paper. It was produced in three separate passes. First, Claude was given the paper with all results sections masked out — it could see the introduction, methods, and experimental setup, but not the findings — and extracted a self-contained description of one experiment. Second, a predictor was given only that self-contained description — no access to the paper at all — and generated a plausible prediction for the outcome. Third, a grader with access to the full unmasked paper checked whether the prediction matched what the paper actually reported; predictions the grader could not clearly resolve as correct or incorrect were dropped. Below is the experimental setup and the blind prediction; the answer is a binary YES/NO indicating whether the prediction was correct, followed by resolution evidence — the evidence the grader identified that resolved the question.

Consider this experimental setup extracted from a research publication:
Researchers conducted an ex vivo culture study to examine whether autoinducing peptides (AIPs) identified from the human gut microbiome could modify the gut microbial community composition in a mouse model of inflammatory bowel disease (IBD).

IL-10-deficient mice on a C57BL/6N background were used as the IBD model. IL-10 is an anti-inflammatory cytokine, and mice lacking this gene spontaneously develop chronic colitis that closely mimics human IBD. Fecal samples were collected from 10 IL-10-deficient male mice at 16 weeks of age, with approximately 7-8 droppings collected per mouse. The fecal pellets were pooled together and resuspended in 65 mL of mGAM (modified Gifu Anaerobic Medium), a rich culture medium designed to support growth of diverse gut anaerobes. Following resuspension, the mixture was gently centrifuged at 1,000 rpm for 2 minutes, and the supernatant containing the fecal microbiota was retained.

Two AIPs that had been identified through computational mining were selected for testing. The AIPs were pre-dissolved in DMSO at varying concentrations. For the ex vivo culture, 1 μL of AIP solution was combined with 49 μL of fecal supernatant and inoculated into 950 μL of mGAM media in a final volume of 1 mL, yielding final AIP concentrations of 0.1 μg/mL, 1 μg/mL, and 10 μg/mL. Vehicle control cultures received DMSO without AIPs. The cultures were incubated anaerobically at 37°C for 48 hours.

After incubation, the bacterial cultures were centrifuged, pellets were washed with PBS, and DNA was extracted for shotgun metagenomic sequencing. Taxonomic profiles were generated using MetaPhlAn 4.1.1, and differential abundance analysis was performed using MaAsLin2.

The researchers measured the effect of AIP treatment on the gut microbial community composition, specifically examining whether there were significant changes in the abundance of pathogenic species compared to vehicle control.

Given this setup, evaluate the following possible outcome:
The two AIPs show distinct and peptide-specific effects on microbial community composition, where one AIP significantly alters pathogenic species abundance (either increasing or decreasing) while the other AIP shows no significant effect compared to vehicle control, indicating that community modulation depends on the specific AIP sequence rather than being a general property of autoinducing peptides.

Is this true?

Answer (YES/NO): NO